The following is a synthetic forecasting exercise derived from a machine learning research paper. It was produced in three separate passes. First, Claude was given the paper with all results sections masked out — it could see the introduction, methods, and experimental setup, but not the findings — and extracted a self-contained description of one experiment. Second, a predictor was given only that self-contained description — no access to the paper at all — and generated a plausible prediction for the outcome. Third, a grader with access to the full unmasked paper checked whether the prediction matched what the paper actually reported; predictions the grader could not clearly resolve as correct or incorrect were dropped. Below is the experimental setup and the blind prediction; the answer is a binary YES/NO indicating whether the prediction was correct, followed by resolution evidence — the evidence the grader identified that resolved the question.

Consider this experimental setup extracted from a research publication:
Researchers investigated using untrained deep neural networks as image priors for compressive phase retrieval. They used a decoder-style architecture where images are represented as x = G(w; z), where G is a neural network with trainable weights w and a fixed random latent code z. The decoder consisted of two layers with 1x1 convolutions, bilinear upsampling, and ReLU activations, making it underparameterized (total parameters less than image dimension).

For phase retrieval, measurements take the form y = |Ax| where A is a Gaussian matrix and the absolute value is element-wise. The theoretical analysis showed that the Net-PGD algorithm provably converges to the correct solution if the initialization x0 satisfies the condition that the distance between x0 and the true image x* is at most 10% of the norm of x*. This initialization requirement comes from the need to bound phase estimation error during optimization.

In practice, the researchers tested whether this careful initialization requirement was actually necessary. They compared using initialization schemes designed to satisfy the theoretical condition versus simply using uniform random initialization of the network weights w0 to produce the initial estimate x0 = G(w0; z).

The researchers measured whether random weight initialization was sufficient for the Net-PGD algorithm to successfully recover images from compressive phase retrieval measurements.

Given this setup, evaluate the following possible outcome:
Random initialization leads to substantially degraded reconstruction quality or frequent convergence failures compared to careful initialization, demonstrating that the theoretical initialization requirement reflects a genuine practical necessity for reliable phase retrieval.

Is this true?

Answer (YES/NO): NO